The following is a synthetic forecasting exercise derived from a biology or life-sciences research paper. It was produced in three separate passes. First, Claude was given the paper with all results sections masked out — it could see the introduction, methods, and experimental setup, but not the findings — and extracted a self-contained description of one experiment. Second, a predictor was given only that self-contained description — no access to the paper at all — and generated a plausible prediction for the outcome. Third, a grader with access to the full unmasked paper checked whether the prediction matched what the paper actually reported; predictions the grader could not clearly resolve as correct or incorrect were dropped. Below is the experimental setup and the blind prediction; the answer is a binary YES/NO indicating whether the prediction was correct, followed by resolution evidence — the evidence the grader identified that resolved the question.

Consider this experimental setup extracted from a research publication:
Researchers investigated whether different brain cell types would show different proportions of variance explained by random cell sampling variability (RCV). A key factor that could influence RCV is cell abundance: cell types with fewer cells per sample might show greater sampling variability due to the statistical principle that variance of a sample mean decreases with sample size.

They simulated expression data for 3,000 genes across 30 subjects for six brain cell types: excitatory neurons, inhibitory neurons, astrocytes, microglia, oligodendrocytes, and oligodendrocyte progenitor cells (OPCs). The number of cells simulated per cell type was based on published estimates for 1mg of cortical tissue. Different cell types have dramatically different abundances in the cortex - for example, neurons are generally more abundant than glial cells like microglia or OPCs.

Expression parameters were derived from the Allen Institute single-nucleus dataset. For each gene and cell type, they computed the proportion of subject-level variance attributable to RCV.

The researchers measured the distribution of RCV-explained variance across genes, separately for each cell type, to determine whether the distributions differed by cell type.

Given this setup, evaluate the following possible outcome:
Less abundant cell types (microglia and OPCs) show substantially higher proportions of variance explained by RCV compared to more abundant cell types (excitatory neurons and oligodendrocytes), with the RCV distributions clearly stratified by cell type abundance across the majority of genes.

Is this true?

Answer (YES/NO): YES